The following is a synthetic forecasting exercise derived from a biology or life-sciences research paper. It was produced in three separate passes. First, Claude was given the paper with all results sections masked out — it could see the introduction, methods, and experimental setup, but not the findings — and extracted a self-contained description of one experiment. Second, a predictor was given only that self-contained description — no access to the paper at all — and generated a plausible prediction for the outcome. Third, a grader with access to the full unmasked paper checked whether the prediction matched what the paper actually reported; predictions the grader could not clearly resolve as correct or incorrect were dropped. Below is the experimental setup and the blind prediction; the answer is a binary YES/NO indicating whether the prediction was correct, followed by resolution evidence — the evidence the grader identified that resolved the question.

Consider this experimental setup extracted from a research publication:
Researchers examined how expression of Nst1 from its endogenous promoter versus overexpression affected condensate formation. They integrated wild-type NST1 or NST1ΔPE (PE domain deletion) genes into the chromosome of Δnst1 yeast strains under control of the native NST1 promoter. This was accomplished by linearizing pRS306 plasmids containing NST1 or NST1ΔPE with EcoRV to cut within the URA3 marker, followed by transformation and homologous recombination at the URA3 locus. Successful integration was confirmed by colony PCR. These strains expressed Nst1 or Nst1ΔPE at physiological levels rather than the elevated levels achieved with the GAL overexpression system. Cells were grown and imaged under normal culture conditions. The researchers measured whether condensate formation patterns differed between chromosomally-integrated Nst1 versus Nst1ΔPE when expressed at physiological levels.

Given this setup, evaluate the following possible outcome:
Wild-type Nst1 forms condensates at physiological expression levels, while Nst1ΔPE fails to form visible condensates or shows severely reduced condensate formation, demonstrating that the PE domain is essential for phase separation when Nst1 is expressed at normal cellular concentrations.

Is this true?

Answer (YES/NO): NO